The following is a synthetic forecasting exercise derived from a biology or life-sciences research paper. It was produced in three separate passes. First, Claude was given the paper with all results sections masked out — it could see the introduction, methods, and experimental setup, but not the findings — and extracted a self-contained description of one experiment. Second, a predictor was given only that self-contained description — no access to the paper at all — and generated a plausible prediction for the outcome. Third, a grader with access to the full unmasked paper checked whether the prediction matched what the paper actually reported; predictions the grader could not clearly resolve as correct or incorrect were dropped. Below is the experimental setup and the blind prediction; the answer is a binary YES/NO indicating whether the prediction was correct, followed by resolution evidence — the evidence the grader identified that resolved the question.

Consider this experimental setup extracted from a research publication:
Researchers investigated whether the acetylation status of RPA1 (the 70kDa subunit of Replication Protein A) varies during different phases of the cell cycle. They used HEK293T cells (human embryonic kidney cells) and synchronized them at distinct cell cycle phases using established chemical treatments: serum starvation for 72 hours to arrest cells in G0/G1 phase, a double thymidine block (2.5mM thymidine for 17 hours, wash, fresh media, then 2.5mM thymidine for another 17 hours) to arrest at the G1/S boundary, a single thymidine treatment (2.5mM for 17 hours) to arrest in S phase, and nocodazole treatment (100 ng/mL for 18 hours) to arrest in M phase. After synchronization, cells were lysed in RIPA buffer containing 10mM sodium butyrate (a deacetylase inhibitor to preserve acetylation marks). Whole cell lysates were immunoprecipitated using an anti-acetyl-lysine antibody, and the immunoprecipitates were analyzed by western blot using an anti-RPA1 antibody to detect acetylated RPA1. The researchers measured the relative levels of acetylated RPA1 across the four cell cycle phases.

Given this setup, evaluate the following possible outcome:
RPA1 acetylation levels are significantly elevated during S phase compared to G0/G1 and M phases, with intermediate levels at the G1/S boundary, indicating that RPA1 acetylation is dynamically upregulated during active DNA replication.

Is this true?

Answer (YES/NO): NO